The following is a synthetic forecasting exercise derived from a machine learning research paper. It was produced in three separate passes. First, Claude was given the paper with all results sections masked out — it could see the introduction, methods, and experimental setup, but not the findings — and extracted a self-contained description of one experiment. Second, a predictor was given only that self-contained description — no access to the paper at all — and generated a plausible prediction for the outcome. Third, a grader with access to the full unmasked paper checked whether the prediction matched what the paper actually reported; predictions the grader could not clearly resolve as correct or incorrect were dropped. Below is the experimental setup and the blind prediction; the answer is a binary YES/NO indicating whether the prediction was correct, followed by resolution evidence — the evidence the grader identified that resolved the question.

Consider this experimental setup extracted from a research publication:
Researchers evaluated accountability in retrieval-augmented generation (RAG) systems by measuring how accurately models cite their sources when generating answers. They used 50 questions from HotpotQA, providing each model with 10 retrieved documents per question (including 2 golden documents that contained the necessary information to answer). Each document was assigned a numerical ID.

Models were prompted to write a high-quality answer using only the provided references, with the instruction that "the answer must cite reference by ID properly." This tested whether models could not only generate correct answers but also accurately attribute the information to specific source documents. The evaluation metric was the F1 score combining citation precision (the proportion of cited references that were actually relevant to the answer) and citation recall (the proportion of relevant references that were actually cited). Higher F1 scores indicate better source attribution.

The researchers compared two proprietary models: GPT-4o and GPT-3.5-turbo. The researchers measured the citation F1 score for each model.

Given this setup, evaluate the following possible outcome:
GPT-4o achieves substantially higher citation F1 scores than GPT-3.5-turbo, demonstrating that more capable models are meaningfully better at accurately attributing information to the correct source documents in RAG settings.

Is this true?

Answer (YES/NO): YES